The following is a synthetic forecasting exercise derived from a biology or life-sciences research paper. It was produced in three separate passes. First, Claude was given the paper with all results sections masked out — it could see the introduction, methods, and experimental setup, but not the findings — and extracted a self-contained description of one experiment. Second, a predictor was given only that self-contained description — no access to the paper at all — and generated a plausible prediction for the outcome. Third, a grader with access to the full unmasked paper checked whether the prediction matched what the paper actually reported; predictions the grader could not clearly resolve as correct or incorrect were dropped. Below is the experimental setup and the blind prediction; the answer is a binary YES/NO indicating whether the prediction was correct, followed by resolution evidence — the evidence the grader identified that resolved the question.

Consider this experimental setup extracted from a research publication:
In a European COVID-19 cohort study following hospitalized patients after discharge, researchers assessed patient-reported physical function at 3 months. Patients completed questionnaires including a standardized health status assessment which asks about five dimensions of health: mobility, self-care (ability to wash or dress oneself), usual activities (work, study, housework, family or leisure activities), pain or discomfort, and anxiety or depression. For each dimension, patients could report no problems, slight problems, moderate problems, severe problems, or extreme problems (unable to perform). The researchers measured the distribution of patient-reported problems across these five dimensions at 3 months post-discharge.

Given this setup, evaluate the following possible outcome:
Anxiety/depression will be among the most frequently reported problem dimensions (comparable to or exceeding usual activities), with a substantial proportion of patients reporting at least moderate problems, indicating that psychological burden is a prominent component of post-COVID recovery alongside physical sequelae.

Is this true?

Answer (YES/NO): NO